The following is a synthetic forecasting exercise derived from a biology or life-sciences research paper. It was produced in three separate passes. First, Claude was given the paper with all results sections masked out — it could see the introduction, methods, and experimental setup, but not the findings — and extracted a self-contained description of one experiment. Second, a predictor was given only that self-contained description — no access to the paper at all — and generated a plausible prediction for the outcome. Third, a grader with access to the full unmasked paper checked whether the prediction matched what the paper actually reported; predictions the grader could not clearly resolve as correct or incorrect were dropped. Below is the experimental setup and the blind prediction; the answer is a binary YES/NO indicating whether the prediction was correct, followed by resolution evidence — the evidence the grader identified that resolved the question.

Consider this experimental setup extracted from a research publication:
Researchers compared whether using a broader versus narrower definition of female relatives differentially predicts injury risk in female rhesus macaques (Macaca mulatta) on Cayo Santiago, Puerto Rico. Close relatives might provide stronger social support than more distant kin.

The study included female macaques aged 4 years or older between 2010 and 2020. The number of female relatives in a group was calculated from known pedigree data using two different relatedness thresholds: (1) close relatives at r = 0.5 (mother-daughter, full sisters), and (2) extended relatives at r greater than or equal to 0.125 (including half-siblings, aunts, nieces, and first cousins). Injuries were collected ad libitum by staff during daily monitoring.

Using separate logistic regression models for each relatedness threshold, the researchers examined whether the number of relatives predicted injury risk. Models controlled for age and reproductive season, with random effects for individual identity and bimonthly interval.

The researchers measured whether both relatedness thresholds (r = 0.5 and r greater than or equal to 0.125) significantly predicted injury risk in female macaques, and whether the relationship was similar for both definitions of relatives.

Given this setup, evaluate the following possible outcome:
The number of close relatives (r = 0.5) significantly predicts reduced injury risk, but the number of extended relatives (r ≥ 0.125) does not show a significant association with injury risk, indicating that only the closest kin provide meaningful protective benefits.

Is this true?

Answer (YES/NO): NO